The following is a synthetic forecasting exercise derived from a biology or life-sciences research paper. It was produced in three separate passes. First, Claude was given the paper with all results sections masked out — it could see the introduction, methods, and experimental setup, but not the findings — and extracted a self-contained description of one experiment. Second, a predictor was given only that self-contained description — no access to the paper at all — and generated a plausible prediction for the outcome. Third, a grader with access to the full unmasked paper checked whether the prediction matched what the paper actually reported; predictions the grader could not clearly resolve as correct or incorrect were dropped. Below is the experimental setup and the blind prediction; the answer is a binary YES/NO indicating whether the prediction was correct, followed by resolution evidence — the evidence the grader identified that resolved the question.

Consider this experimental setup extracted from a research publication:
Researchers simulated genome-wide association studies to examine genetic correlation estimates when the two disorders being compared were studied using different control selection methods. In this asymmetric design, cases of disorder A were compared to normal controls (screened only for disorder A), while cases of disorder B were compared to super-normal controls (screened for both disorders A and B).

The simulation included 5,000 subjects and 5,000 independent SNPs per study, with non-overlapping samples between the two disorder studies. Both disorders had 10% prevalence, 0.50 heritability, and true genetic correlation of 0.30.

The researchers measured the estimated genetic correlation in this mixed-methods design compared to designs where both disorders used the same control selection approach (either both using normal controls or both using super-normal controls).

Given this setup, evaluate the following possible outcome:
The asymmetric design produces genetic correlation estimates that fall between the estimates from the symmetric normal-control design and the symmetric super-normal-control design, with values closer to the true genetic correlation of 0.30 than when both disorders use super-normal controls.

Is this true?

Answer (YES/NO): YES